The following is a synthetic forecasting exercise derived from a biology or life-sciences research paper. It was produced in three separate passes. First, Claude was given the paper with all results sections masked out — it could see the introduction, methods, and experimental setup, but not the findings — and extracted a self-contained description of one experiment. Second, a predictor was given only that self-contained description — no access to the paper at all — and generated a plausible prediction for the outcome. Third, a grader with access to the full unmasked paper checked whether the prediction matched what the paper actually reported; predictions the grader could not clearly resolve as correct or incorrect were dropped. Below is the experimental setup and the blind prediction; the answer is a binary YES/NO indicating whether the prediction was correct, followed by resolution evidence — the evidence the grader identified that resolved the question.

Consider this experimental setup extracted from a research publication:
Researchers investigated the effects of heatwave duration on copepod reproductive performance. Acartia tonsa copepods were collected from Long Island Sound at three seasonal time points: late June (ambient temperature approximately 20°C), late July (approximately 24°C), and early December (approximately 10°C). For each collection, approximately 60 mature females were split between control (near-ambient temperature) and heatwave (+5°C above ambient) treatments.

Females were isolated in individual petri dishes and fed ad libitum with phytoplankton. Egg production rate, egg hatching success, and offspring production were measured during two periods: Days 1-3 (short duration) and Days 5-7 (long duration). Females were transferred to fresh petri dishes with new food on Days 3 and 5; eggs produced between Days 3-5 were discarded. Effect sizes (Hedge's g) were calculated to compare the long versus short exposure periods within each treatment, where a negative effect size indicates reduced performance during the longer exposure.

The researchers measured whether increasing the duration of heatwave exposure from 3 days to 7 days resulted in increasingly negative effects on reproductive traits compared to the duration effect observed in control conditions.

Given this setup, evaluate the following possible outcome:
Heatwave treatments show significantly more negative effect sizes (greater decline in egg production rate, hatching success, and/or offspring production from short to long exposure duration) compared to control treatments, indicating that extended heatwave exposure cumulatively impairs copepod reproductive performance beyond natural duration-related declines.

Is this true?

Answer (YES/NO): NO